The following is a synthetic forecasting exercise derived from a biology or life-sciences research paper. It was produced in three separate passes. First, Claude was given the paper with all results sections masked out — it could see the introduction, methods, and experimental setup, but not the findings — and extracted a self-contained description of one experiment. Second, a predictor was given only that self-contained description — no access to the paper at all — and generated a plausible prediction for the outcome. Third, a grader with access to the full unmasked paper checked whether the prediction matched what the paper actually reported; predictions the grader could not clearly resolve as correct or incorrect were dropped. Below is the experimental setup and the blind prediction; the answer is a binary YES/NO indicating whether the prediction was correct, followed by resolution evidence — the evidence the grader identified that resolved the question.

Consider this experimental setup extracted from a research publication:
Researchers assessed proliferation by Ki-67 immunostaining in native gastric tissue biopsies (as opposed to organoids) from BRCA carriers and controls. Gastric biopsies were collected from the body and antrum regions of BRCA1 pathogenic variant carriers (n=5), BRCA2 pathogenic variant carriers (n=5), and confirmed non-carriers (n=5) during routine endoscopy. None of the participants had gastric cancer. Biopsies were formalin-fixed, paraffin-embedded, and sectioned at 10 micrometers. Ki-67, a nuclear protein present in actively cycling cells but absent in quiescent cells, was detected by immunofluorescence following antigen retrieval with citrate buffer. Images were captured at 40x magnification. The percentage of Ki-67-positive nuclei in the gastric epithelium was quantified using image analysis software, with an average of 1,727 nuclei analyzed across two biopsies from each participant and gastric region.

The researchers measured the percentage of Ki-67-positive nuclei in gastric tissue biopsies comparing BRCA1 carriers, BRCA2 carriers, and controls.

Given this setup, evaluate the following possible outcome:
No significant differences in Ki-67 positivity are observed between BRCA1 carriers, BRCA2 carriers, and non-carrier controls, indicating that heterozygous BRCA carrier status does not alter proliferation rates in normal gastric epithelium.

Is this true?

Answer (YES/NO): NO